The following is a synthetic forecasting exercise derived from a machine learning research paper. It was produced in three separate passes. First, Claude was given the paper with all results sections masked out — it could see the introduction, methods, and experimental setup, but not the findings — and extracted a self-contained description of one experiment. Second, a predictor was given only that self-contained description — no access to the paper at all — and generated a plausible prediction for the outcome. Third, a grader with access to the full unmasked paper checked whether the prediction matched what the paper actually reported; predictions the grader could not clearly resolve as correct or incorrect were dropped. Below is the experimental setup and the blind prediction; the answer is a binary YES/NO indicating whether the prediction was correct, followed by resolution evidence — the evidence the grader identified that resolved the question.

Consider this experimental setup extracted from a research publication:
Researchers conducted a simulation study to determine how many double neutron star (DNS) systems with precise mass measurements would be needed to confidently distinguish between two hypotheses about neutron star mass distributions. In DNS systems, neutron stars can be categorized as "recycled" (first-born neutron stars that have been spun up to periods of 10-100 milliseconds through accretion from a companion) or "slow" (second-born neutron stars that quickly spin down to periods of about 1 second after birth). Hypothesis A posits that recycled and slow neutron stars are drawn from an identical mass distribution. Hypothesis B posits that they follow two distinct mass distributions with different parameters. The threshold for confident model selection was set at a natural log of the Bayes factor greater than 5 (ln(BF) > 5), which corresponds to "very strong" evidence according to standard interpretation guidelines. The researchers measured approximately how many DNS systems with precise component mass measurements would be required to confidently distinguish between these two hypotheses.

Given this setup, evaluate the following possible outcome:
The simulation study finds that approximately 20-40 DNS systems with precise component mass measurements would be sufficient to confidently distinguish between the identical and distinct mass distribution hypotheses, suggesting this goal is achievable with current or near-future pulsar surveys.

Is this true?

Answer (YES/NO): YES